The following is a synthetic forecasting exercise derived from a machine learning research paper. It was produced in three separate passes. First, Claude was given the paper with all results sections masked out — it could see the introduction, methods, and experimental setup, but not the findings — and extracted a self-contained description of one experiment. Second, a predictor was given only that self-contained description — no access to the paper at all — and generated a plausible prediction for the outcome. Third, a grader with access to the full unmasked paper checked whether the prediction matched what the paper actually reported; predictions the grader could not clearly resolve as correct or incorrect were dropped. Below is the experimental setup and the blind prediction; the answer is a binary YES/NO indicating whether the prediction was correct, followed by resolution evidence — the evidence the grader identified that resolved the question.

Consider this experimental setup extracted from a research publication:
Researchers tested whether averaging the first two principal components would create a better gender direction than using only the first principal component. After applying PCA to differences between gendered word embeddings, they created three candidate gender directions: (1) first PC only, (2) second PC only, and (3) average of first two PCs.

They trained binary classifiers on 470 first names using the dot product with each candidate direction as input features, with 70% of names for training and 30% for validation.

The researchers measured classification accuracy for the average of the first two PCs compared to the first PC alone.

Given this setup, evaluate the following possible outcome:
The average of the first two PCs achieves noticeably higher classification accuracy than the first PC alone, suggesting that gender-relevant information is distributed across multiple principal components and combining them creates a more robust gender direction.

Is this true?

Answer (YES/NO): NO